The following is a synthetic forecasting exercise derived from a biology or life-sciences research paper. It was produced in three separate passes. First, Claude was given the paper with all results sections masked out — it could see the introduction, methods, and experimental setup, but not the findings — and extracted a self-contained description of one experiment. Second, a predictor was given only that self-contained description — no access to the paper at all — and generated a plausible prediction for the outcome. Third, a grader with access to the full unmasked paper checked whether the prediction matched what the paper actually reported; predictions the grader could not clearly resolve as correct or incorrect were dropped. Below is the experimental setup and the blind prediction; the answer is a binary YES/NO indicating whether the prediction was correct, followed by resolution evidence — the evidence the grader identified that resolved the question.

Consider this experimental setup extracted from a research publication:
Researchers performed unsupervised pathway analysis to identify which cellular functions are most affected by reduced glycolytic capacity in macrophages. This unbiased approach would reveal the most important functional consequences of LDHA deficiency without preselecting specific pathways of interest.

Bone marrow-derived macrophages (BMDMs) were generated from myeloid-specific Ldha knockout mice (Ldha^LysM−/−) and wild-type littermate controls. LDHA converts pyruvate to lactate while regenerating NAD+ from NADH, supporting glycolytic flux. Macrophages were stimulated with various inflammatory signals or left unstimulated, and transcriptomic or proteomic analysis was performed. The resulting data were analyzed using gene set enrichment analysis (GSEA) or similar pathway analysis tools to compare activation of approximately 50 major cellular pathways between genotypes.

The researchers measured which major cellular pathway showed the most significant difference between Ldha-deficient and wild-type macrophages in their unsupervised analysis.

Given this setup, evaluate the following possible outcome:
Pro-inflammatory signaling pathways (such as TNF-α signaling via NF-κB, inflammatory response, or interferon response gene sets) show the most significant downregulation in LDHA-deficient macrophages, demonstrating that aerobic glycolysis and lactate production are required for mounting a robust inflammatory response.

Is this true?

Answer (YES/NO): NO